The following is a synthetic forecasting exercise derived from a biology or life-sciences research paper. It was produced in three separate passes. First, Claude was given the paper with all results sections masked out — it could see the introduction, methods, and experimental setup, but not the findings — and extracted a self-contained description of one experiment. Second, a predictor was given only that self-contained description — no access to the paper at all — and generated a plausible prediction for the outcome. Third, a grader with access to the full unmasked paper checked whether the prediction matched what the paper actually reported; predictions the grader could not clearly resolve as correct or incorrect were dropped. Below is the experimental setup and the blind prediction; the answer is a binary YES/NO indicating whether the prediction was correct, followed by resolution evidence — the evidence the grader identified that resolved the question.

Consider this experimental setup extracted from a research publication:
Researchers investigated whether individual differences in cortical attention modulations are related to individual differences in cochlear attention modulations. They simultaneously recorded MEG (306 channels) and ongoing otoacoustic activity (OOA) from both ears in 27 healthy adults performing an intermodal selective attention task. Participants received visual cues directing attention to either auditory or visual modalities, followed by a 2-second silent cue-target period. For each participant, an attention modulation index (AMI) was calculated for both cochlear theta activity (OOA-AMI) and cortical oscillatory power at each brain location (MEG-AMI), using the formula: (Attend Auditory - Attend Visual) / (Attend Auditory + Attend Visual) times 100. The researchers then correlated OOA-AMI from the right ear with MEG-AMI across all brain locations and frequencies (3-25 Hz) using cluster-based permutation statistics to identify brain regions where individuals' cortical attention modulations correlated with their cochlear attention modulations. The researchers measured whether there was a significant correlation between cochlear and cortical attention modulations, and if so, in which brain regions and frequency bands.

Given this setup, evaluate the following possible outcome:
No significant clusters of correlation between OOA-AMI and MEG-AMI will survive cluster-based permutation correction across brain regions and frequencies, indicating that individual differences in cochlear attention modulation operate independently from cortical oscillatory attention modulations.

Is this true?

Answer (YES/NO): NO